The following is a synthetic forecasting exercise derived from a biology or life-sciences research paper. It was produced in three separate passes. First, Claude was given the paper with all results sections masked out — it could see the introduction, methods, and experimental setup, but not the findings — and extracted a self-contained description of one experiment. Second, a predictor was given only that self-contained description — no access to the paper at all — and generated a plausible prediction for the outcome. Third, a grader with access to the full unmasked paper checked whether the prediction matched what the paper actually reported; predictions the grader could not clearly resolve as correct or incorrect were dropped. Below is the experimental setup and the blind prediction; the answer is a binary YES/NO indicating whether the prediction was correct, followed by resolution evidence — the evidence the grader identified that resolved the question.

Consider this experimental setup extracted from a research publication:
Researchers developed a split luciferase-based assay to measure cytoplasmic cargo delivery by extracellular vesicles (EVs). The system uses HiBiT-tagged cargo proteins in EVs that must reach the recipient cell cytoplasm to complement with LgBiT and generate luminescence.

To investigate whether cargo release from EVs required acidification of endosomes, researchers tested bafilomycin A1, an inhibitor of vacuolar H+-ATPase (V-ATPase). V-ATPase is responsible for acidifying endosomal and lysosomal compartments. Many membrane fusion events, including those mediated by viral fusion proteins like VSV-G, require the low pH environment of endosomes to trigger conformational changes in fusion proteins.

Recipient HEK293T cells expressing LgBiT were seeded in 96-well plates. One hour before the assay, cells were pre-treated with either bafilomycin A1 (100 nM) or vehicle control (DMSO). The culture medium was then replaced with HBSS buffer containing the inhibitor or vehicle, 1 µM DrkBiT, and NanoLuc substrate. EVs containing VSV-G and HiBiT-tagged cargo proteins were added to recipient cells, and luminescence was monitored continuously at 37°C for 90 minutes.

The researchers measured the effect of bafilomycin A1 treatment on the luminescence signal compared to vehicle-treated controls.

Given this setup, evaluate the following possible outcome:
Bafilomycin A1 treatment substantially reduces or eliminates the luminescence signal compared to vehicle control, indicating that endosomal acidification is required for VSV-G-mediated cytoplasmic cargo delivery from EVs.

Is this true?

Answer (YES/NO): YES